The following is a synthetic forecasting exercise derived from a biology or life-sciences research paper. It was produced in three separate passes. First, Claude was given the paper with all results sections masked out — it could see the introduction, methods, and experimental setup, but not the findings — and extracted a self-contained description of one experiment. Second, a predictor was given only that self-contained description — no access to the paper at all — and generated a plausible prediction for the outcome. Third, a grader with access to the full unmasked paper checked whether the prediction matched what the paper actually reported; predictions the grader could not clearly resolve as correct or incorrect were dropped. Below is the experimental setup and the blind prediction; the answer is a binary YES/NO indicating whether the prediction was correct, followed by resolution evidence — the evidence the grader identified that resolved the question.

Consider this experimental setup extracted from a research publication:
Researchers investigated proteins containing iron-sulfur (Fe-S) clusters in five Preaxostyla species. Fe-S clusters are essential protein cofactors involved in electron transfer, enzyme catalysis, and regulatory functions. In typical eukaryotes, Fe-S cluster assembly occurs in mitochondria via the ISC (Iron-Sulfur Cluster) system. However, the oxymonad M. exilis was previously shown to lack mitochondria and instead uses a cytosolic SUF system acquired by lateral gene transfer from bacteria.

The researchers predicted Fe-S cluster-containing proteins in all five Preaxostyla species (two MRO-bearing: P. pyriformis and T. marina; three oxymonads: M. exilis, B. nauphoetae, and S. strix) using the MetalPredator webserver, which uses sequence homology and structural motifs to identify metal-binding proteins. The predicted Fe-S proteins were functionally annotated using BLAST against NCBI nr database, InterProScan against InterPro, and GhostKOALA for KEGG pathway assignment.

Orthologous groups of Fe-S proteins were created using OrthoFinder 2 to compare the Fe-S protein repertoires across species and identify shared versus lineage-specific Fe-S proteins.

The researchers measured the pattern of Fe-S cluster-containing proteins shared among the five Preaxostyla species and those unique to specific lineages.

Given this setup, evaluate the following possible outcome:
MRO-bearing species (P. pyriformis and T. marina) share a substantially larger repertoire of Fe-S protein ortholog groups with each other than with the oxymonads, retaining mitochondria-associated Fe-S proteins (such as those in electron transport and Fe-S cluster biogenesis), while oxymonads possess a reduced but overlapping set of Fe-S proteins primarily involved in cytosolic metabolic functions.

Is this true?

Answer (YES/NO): NO